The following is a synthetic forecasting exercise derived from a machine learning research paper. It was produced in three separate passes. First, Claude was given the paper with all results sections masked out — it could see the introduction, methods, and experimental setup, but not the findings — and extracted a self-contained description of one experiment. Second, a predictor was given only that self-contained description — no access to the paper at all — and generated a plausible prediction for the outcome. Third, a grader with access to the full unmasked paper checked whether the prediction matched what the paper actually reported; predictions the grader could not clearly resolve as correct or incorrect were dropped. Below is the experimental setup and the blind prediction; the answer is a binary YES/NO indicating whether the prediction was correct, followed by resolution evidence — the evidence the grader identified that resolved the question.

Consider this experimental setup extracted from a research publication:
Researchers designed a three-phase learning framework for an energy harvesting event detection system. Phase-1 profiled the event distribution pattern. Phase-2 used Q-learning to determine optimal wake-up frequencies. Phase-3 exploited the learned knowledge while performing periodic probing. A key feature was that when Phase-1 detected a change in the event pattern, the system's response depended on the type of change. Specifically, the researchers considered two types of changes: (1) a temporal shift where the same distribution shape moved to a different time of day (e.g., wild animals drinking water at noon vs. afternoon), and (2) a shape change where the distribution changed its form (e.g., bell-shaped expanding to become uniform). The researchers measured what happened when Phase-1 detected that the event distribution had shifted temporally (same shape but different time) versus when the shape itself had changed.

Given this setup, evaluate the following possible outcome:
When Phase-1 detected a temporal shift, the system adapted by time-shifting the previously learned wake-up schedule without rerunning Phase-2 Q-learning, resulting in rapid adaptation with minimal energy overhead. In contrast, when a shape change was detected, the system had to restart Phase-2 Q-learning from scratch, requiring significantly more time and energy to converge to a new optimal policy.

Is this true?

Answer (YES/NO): NO